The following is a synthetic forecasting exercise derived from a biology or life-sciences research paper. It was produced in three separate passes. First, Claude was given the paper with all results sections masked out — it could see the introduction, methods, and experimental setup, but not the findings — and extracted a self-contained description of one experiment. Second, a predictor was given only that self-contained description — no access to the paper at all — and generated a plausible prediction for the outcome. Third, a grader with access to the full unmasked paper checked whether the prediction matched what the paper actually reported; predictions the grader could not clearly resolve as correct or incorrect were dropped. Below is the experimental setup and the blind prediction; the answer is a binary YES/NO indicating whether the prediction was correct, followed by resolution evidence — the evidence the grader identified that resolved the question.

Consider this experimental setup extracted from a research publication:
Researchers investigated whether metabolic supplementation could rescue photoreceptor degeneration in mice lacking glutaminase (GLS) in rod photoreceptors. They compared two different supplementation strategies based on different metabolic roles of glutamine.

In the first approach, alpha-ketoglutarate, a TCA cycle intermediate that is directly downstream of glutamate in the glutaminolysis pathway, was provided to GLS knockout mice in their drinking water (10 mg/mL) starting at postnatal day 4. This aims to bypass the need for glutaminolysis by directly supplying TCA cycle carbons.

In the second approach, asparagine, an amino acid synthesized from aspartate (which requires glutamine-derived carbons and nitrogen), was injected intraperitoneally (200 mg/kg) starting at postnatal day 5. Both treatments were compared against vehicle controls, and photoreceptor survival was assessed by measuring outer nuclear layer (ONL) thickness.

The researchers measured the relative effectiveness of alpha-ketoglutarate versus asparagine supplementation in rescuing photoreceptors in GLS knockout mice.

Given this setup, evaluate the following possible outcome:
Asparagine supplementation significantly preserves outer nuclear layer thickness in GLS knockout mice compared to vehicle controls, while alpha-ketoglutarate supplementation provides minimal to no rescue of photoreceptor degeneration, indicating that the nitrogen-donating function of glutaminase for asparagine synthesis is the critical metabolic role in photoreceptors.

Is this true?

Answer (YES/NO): NO